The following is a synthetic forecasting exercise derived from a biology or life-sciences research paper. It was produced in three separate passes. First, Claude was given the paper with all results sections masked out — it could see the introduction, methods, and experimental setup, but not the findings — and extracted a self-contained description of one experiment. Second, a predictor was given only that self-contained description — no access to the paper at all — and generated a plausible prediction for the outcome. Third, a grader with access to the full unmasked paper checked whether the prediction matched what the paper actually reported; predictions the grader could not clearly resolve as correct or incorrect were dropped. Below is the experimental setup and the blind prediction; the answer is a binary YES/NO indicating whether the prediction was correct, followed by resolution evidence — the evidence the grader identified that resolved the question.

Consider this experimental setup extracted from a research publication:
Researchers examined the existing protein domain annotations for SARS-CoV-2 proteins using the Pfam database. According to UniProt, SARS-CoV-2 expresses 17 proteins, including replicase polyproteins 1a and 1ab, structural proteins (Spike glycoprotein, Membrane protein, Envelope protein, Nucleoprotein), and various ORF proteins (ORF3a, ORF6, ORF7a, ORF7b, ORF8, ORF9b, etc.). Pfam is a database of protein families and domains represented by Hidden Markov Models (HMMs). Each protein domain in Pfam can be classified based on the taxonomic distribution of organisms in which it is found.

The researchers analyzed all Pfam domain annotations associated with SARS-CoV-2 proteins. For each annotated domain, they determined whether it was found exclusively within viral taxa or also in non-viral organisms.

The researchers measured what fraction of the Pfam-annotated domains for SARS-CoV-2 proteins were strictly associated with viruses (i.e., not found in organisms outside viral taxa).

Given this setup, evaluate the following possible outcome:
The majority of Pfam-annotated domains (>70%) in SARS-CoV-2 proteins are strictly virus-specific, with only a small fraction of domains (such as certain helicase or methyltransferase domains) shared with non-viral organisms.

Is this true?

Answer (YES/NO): NO